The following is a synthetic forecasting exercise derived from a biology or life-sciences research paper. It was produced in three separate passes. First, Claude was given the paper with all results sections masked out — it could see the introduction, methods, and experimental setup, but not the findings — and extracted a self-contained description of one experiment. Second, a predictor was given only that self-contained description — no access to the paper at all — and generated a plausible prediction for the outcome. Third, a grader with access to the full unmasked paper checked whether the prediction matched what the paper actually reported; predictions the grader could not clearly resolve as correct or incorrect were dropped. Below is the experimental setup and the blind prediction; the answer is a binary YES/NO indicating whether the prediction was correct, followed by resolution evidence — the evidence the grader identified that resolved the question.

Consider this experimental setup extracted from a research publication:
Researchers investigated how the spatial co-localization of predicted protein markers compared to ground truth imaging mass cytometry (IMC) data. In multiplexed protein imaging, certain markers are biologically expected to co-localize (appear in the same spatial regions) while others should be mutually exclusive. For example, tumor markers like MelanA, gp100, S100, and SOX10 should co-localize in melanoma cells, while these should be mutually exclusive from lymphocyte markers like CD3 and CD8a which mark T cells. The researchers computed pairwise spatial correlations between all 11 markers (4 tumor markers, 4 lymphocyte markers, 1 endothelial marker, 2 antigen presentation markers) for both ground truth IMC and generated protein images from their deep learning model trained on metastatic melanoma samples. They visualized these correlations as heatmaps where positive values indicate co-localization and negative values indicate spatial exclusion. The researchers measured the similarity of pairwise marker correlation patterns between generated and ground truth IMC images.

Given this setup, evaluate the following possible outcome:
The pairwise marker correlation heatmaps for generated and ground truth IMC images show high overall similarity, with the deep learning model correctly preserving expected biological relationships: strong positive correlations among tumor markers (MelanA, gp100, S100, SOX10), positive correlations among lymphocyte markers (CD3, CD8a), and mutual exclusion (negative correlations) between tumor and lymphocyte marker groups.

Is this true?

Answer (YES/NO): YES